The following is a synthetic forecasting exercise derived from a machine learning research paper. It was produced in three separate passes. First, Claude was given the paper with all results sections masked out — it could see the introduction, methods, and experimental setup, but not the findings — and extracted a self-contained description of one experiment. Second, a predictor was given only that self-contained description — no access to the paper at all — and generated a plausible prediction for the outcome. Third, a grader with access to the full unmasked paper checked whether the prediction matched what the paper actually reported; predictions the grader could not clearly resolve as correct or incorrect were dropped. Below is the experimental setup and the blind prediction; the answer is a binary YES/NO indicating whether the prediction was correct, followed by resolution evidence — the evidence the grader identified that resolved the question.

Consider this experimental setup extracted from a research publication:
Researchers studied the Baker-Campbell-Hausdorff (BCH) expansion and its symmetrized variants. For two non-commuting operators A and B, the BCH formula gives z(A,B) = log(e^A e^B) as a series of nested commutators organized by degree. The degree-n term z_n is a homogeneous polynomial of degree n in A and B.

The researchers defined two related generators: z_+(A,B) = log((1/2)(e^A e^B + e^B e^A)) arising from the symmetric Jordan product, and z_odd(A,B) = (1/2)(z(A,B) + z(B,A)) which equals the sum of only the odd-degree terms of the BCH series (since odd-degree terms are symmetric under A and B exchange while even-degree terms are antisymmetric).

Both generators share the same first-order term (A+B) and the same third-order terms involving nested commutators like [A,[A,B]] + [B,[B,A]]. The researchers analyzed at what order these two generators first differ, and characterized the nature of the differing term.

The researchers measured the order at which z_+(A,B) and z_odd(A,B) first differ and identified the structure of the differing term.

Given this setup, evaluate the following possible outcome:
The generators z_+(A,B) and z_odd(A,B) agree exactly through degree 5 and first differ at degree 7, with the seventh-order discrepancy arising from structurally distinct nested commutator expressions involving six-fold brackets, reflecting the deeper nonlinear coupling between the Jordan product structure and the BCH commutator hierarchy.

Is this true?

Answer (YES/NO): NO